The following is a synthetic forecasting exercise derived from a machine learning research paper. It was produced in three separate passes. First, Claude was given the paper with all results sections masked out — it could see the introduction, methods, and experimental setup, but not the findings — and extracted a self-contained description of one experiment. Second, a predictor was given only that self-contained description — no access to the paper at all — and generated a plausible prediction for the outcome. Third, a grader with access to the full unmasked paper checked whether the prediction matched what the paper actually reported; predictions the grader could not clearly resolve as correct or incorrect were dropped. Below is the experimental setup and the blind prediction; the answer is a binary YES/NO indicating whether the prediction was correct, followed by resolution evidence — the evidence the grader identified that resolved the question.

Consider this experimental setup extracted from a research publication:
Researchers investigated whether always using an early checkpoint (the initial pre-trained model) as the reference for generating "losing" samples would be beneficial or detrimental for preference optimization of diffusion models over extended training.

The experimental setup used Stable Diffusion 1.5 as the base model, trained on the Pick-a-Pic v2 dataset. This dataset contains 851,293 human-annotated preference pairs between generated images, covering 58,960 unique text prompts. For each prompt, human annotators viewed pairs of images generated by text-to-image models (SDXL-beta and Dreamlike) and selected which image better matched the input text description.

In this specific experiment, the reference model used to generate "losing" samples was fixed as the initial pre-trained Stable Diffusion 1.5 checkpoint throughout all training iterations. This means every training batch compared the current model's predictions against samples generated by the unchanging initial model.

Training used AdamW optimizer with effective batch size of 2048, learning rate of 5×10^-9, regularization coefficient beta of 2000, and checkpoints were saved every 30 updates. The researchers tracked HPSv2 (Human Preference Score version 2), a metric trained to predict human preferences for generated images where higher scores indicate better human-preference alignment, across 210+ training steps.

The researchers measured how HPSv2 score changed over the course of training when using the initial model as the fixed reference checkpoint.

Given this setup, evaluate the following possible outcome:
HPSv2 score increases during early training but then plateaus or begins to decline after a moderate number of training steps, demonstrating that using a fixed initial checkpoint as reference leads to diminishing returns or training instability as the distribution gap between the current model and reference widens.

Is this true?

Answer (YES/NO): YES